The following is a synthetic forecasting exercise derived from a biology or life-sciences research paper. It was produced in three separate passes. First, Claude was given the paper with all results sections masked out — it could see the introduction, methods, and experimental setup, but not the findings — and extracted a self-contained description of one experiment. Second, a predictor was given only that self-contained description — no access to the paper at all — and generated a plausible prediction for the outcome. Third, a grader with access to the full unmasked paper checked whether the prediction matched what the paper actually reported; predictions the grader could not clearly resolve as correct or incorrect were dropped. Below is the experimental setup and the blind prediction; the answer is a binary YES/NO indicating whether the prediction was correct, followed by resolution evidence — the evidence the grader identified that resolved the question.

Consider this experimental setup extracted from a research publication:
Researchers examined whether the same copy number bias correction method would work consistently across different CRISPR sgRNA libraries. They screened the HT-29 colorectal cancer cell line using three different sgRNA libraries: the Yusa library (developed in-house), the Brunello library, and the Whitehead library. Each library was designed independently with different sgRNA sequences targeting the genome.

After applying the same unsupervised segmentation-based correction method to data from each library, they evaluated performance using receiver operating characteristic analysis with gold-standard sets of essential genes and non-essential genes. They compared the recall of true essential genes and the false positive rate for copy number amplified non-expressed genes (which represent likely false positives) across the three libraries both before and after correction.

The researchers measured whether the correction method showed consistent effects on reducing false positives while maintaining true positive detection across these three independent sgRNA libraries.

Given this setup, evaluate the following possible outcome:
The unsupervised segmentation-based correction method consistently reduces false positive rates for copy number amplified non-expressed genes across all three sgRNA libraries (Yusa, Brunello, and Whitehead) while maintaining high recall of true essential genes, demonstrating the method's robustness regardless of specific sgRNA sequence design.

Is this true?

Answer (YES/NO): YES